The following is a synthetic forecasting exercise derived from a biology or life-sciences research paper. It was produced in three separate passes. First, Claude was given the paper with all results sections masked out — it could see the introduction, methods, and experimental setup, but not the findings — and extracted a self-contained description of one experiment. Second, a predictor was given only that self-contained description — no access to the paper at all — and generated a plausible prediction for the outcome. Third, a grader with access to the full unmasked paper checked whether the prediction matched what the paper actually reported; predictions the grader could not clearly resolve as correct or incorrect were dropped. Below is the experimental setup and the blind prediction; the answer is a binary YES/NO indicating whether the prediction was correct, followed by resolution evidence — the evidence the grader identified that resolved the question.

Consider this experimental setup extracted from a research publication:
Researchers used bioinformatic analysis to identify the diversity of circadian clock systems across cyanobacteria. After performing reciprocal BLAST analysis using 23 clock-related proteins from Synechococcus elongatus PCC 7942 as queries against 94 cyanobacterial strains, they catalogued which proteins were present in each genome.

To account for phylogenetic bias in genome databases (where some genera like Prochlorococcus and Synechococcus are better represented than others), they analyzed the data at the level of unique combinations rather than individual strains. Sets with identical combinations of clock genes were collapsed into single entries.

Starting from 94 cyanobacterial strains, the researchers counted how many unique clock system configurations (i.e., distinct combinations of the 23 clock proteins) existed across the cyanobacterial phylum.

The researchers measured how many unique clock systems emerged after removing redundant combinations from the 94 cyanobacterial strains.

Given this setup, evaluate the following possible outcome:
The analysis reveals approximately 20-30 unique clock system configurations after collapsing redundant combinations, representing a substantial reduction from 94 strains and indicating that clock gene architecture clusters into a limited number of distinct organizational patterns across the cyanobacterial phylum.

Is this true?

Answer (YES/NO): NO